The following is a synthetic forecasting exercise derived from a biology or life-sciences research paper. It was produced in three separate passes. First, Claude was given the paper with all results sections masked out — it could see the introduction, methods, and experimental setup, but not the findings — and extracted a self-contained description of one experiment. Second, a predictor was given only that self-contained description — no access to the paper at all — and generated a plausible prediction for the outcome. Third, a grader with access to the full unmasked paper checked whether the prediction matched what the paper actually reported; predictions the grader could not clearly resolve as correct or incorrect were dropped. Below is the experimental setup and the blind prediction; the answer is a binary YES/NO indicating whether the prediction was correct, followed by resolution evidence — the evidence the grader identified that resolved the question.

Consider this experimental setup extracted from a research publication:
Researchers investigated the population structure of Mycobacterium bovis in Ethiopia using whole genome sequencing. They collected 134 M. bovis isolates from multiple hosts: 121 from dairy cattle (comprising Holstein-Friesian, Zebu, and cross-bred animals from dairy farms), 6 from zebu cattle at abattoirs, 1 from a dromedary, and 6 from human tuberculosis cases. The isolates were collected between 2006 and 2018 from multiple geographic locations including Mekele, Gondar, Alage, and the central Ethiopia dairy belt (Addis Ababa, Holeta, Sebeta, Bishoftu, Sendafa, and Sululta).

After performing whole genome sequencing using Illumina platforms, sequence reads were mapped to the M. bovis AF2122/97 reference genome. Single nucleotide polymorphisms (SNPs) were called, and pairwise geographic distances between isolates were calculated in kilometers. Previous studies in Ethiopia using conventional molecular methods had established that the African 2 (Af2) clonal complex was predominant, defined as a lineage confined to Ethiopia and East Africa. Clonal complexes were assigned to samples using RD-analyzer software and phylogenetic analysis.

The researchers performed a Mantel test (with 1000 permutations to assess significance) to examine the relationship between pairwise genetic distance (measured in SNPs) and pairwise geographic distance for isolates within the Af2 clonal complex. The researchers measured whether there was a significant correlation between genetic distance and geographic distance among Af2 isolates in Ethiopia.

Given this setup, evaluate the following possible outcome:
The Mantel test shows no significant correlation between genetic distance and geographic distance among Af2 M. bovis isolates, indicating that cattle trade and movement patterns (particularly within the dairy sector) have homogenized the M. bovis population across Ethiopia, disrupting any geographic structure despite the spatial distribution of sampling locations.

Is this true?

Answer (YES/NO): YES